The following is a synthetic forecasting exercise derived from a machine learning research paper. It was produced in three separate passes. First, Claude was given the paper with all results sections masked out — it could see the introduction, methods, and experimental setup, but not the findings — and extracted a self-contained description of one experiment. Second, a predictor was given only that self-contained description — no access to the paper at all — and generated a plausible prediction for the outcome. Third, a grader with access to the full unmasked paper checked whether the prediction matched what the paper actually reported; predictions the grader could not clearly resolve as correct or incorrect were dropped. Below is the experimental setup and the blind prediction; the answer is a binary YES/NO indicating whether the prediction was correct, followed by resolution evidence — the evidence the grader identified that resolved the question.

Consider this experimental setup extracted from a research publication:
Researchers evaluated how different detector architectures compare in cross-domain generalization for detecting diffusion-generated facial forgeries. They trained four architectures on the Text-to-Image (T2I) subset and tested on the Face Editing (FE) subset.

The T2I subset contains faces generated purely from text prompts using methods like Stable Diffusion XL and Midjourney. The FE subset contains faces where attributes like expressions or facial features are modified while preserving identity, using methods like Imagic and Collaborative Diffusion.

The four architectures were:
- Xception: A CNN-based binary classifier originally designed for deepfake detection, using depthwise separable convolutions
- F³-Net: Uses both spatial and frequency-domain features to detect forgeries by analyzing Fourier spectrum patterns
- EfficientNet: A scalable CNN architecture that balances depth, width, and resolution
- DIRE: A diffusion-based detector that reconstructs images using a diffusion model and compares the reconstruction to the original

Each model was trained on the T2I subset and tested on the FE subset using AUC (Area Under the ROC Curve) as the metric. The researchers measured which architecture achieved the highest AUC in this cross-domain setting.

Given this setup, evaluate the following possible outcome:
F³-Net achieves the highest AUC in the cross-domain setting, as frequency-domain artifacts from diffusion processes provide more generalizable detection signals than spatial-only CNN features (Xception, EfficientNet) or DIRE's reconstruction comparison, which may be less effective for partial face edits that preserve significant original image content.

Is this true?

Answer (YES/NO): YES